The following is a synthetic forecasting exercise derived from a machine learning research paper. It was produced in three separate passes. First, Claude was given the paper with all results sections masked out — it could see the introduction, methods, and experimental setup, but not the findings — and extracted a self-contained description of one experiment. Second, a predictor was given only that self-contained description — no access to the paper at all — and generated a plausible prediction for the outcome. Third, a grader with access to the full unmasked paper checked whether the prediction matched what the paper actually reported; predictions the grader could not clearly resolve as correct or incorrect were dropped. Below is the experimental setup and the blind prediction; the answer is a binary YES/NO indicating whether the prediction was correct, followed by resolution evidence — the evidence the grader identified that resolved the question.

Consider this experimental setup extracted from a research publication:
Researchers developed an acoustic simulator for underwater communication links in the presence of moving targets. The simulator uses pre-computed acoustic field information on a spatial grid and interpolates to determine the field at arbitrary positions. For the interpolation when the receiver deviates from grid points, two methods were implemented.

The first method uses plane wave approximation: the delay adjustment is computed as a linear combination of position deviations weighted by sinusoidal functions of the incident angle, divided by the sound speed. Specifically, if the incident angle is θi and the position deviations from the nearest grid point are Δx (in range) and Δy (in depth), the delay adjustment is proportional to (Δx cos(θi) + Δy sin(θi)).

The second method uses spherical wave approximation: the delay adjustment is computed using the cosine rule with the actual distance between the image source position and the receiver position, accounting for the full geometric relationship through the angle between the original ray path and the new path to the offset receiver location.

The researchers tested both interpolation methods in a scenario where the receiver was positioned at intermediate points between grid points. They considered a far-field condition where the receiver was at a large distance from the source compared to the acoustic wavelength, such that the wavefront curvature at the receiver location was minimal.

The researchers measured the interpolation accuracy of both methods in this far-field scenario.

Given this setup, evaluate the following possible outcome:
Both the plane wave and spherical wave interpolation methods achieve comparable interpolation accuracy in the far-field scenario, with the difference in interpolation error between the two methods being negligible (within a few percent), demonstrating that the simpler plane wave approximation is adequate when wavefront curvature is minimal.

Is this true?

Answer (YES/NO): YES